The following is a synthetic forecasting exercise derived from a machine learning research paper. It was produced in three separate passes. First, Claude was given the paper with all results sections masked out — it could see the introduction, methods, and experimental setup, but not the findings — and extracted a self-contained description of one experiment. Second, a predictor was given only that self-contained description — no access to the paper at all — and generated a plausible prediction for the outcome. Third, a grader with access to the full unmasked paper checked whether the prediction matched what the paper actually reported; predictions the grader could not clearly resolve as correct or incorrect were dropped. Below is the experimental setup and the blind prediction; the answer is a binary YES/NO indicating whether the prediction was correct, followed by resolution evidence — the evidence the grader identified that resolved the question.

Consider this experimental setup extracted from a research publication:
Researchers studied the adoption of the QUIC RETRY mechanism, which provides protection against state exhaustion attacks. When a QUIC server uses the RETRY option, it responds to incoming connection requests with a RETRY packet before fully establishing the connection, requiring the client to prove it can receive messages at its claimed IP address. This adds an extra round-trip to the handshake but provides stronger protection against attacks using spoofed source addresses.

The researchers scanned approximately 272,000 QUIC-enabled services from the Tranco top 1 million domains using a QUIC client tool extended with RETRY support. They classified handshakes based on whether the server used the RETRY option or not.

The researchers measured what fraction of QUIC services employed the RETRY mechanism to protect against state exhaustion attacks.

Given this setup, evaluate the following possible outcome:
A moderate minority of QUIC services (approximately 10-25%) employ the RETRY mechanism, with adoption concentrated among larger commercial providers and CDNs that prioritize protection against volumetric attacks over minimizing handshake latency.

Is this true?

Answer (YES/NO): NO